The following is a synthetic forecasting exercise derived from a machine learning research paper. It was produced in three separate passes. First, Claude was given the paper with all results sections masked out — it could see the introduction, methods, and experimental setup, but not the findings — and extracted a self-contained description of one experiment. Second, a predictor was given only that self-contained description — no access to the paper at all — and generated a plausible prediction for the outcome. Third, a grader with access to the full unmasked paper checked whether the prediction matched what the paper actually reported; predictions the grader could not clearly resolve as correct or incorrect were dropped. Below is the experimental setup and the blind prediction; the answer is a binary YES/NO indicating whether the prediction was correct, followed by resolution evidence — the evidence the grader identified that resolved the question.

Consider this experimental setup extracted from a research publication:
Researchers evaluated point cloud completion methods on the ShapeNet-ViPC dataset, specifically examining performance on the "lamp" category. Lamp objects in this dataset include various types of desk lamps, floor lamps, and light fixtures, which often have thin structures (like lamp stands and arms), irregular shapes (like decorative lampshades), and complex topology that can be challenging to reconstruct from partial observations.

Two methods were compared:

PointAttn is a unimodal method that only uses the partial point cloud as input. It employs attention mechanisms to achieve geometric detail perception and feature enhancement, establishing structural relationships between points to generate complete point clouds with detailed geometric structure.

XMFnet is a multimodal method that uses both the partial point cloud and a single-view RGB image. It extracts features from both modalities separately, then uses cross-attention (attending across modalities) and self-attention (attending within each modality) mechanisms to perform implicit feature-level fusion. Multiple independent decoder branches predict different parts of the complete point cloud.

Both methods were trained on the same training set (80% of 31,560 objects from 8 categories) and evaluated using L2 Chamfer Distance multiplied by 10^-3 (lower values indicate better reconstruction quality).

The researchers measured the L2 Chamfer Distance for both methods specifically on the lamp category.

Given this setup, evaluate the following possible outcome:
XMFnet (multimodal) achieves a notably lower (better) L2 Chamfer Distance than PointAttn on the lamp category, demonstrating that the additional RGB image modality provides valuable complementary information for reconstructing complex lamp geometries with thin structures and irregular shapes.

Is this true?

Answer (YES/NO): YES